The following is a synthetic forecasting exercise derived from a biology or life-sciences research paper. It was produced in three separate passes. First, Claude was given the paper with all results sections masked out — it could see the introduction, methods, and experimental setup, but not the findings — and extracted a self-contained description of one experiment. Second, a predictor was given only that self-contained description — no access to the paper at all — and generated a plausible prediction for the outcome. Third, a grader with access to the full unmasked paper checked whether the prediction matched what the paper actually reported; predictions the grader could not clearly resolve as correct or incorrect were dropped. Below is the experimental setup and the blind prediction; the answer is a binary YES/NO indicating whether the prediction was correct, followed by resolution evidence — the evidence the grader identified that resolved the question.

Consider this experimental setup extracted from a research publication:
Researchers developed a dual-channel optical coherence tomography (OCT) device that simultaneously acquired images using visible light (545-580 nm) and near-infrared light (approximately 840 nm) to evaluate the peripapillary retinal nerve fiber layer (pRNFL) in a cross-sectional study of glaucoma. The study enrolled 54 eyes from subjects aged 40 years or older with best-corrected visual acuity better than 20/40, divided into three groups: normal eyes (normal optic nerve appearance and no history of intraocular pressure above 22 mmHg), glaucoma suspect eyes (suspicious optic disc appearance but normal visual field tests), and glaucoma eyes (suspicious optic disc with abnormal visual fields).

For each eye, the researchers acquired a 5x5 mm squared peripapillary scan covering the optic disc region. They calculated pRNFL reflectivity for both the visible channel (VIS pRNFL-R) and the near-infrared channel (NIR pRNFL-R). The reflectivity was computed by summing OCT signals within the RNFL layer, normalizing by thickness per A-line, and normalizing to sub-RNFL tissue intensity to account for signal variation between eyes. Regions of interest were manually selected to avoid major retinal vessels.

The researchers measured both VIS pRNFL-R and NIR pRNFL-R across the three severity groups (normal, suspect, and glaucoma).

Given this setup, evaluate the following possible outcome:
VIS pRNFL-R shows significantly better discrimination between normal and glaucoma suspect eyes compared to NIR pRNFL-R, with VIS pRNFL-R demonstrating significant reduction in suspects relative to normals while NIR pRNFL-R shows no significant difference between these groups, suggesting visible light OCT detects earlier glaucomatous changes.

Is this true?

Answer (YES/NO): YES